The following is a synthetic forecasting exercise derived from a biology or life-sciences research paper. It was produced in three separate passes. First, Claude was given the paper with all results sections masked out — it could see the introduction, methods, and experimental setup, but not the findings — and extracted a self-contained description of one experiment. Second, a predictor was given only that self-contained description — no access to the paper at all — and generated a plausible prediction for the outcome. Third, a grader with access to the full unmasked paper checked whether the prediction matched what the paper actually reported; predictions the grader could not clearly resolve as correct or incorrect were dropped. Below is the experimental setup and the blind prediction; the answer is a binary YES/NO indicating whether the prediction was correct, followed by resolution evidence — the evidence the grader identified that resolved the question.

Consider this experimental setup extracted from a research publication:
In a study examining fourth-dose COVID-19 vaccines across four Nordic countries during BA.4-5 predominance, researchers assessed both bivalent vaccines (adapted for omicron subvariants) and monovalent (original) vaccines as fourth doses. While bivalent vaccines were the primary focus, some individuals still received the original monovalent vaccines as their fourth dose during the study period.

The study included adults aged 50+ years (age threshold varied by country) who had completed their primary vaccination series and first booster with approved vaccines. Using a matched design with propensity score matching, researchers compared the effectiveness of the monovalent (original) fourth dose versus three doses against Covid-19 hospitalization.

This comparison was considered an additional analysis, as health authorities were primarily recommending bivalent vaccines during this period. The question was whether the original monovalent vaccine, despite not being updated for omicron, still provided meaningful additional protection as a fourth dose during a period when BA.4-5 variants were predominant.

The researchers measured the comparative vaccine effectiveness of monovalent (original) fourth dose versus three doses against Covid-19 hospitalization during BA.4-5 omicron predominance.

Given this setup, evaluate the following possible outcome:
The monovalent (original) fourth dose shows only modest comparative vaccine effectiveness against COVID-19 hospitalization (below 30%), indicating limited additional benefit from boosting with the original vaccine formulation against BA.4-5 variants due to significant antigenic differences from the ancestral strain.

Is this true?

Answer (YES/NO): NO